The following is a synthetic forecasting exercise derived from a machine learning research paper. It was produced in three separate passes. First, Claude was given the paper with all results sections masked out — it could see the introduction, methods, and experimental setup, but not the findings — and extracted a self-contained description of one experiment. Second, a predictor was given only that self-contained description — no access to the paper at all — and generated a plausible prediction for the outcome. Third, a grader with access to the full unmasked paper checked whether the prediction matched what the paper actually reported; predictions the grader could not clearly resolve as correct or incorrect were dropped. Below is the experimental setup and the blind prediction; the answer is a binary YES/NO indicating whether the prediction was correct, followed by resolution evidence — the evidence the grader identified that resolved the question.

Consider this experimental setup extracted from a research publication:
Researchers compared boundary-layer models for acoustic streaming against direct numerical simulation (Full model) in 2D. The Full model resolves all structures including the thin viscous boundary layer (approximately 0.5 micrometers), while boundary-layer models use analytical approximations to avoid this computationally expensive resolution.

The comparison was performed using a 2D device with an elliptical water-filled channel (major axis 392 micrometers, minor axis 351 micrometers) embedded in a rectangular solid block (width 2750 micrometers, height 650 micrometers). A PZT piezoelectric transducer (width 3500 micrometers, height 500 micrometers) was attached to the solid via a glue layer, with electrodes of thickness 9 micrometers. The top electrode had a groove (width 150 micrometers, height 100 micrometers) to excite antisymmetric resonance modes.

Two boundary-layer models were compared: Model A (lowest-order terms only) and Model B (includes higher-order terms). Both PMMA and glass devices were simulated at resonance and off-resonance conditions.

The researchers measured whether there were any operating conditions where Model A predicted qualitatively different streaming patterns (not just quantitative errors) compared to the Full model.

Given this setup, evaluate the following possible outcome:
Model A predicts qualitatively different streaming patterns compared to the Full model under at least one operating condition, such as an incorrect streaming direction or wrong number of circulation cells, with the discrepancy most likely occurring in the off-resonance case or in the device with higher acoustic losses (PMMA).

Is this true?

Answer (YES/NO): YES